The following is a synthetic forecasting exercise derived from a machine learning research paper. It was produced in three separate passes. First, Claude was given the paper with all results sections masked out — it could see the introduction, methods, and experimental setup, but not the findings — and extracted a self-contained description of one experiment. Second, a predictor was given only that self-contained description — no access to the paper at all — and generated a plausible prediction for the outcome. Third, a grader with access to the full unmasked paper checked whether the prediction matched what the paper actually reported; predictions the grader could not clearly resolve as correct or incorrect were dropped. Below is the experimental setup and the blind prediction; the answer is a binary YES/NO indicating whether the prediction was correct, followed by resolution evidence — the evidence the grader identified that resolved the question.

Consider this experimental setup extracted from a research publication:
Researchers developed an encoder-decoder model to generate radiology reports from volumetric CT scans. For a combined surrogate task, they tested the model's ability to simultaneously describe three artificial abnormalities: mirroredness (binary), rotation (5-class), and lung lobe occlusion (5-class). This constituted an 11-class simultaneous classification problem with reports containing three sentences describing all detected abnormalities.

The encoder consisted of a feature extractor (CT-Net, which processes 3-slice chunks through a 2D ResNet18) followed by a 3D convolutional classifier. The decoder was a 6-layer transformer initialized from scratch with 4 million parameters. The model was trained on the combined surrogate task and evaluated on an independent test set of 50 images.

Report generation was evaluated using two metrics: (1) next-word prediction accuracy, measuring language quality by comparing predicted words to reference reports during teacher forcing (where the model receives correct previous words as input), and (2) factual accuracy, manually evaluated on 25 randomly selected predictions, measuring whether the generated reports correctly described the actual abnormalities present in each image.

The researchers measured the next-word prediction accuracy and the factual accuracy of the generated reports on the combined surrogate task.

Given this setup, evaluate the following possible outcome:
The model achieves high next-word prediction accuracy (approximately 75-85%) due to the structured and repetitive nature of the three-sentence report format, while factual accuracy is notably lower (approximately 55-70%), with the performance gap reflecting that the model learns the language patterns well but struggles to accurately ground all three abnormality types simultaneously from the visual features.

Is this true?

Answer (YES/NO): YES